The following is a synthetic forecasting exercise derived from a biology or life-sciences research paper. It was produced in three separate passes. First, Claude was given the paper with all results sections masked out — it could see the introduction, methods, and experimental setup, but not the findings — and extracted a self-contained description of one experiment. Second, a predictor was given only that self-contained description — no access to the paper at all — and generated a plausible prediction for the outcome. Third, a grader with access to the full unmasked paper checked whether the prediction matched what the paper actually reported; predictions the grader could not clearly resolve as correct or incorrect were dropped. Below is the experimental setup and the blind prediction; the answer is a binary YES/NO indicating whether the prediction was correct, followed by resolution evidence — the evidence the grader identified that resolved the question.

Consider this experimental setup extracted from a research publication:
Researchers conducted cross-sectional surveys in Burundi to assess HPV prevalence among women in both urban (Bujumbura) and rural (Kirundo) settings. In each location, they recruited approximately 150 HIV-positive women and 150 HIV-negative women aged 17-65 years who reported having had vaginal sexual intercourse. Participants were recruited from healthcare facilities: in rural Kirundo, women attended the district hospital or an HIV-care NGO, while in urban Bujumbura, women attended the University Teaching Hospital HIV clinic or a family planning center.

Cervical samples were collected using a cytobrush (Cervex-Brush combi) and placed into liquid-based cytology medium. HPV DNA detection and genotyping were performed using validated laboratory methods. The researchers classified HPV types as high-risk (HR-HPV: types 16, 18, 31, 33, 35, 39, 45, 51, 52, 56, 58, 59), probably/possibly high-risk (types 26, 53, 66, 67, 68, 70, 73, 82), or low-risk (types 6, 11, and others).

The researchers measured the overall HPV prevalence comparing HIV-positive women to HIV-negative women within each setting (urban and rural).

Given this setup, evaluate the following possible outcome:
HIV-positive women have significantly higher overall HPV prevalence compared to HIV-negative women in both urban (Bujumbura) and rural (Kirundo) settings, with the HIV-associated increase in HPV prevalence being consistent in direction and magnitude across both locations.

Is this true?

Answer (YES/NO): NO